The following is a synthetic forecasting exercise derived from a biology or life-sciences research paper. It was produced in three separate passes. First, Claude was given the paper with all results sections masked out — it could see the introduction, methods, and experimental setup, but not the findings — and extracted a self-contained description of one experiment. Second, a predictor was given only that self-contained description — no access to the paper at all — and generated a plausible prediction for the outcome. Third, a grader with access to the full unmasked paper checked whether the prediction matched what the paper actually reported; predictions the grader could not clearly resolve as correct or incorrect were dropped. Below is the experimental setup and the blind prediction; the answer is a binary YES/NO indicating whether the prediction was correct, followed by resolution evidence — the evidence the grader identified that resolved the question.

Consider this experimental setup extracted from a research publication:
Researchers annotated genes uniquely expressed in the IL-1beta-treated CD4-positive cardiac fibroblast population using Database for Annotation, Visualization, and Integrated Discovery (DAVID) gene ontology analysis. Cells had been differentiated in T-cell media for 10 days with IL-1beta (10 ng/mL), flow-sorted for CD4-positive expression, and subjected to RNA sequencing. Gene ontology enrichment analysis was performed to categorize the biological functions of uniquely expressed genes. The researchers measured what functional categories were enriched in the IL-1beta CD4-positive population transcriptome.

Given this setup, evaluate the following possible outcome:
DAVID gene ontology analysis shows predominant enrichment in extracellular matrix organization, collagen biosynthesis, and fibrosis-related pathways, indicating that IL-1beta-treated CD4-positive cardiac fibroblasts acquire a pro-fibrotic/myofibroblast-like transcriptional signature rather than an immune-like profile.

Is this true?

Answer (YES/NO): NO